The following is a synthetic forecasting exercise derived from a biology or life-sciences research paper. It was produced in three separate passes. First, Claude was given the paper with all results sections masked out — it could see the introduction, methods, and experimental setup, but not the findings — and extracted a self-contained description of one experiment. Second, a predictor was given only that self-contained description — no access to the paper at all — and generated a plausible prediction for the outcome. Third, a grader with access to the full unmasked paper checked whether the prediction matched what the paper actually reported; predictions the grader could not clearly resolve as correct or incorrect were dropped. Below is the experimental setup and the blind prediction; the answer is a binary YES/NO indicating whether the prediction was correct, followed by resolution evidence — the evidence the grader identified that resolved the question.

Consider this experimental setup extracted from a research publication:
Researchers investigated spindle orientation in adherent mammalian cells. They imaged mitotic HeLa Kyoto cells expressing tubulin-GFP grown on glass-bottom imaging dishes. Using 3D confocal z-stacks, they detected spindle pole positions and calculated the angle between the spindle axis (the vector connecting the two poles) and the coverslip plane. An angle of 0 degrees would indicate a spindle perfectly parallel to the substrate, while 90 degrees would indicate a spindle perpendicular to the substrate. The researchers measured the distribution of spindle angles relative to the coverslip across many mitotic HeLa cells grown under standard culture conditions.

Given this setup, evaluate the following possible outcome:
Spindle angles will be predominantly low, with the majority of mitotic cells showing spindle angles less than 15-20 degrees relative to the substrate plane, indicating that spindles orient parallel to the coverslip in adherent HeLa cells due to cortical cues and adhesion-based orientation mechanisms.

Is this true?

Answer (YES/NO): NO